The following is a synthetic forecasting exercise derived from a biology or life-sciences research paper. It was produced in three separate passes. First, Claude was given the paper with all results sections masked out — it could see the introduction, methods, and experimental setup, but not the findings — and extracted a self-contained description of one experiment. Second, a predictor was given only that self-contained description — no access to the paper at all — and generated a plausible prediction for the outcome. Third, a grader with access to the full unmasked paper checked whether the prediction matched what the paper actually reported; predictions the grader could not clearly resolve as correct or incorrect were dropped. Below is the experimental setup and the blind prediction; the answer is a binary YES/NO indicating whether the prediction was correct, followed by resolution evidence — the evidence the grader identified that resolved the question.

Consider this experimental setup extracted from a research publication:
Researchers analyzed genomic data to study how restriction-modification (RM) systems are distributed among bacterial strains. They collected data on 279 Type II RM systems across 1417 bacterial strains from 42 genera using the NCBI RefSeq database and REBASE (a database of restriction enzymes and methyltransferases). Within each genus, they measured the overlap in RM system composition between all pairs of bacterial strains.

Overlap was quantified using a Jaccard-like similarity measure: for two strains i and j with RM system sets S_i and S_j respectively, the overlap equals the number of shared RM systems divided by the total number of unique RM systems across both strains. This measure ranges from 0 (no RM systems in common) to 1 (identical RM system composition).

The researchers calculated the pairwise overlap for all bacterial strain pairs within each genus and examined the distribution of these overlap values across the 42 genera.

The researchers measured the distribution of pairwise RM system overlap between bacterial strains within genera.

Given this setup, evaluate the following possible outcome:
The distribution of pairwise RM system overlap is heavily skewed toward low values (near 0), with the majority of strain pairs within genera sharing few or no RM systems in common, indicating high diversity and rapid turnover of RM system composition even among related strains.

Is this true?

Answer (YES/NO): YES